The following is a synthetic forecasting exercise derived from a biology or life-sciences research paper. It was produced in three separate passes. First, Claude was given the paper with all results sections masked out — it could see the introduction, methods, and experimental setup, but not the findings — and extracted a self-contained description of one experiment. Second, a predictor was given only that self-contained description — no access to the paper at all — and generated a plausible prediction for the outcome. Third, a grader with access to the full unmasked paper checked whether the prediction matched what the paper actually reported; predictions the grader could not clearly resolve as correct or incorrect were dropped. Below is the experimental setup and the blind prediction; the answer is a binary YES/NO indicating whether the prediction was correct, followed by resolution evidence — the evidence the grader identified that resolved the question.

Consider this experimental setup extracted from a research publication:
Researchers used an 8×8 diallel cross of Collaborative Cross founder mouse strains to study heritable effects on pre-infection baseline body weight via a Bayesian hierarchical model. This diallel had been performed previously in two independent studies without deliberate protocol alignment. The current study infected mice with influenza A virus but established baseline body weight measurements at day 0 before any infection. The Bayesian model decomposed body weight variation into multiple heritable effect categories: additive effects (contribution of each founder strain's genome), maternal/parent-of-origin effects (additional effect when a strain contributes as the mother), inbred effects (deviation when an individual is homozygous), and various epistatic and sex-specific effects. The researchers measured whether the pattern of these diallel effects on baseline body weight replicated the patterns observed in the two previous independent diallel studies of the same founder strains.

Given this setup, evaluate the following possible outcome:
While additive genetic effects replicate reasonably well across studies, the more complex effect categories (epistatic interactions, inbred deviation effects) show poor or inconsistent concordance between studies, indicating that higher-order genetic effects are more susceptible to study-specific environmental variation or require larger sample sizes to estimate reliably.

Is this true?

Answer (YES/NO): NO